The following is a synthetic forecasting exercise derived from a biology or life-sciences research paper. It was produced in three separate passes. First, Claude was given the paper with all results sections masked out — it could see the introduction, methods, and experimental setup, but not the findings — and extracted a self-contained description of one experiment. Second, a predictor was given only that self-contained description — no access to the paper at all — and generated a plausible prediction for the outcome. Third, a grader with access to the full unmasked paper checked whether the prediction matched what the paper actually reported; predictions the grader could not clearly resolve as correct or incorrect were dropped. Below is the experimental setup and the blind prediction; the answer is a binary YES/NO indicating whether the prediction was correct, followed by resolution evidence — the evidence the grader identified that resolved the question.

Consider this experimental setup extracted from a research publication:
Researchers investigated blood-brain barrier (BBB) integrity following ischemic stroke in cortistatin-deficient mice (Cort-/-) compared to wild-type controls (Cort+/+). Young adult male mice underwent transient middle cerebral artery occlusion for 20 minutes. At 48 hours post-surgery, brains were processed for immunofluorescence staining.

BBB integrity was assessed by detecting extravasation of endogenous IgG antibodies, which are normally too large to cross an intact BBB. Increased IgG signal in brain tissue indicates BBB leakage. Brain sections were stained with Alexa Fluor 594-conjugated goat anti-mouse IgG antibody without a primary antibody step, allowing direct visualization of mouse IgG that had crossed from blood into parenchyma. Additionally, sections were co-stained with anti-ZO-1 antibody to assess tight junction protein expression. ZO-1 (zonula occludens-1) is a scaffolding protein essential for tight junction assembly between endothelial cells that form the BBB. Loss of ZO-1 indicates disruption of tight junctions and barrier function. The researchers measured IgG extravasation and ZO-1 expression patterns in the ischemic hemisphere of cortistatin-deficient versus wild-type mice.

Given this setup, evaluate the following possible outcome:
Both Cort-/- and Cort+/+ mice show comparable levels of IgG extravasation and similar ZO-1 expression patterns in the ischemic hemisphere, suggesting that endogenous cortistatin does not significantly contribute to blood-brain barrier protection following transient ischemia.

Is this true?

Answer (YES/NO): NO